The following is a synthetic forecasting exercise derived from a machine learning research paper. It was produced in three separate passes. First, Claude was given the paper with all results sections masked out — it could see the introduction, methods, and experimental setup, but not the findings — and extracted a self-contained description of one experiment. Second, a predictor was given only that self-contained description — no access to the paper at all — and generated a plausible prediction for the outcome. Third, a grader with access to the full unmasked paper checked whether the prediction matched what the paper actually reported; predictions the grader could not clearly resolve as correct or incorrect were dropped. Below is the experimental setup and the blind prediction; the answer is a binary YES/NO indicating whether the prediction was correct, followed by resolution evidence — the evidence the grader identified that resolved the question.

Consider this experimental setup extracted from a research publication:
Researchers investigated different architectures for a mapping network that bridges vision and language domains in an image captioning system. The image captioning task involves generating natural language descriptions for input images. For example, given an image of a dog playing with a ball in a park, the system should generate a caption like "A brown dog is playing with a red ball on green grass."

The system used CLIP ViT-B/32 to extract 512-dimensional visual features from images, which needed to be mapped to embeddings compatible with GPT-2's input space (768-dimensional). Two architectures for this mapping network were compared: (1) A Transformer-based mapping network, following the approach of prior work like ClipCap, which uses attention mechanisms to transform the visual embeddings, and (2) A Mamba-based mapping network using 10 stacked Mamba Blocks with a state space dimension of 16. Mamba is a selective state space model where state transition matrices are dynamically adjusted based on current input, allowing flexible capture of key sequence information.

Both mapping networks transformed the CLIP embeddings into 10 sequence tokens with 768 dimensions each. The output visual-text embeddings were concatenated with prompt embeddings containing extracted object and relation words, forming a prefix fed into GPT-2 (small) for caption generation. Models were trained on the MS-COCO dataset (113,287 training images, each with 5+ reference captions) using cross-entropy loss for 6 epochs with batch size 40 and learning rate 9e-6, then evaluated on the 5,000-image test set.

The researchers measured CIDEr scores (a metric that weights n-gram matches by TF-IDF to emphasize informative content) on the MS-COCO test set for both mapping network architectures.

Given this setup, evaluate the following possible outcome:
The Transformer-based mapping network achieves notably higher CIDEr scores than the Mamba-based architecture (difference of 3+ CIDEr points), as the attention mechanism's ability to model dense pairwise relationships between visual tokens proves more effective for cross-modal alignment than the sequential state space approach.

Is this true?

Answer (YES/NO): NO